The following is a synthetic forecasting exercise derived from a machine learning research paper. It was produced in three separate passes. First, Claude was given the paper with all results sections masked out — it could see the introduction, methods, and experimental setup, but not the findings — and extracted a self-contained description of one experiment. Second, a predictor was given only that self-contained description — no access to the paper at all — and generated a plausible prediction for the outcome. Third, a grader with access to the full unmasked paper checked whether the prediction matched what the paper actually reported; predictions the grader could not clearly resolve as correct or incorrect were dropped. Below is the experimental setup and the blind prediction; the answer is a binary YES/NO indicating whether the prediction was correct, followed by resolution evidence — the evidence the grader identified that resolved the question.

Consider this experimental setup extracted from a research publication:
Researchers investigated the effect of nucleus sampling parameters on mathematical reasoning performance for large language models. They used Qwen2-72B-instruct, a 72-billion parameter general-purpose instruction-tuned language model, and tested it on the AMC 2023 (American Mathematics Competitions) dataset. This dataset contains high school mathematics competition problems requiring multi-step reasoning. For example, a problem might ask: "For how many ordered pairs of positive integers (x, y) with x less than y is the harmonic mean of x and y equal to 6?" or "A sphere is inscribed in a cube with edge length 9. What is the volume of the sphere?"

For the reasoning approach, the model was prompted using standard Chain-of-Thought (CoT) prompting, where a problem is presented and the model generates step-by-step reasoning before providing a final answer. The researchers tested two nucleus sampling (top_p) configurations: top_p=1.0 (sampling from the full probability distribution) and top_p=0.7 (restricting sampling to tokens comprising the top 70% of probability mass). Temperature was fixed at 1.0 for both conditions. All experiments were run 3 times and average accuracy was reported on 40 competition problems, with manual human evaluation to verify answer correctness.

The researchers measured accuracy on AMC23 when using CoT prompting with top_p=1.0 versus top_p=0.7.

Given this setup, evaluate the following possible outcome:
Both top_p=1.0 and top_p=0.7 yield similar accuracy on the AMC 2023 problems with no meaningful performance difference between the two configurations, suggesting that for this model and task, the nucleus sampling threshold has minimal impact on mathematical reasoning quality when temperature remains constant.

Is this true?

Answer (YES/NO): NO